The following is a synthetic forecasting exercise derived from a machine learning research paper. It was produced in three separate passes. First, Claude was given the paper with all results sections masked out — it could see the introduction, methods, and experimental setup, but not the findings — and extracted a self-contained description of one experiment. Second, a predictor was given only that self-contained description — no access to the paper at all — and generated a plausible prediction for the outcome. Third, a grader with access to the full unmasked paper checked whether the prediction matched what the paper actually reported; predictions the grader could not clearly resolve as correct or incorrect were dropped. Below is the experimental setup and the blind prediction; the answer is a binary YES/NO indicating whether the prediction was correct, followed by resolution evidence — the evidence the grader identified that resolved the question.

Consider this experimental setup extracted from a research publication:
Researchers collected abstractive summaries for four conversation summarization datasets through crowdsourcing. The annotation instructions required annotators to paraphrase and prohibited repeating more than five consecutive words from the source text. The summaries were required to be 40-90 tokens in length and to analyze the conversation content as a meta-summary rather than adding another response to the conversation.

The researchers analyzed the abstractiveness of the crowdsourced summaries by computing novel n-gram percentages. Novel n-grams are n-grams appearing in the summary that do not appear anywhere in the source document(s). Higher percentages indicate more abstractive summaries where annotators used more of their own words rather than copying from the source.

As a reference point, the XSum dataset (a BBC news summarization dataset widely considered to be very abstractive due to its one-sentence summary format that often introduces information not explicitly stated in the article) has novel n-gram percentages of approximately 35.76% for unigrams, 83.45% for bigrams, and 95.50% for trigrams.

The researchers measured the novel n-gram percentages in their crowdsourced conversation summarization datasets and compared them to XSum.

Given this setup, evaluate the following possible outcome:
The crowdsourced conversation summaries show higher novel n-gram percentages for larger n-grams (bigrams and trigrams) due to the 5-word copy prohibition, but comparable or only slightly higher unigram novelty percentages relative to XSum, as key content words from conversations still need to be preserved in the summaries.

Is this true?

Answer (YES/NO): NO